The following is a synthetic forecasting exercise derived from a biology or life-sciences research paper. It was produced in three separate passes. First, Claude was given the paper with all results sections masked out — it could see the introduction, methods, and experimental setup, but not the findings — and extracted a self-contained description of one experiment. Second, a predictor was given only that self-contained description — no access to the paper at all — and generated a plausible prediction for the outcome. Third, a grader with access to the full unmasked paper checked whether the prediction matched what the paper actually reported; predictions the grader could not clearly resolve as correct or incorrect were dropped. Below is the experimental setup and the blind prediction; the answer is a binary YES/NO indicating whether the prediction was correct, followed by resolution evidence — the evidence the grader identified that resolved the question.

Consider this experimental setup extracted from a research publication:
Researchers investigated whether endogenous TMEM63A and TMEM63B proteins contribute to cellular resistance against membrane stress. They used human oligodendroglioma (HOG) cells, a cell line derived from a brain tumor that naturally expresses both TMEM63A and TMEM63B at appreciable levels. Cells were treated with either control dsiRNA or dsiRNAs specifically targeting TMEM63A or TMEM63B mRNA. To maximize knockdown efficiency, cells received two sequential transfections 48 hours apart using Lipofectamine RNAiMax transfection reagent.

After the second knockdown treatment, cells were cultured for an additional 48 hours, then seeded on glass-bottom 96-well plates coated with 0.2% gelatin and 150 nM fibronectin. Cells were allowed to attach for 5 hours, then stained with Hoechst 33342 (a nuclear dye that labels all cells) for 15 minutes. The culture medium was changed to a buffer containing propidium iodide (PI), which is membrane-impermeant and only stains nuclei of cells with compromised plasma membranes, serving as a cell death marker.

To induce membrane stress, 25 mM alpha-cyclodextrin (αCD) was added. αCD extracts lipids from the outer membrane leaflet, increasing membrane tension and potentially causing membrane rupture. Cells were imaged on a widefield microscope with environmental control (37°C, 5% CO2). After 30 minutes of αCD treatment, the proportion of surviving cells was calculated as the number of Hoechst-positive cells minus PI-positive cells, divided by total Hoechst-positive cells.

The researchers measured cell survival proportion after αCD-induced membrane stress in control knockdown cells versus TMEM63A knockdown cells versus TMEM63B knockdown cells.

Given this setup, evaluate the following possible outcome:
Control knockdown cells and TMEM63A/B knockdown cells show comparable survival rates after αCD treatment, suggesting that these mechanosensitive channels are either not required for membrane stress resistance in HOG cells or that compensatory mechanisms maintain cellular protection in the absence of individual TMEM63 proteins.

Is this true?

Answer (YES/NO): NO